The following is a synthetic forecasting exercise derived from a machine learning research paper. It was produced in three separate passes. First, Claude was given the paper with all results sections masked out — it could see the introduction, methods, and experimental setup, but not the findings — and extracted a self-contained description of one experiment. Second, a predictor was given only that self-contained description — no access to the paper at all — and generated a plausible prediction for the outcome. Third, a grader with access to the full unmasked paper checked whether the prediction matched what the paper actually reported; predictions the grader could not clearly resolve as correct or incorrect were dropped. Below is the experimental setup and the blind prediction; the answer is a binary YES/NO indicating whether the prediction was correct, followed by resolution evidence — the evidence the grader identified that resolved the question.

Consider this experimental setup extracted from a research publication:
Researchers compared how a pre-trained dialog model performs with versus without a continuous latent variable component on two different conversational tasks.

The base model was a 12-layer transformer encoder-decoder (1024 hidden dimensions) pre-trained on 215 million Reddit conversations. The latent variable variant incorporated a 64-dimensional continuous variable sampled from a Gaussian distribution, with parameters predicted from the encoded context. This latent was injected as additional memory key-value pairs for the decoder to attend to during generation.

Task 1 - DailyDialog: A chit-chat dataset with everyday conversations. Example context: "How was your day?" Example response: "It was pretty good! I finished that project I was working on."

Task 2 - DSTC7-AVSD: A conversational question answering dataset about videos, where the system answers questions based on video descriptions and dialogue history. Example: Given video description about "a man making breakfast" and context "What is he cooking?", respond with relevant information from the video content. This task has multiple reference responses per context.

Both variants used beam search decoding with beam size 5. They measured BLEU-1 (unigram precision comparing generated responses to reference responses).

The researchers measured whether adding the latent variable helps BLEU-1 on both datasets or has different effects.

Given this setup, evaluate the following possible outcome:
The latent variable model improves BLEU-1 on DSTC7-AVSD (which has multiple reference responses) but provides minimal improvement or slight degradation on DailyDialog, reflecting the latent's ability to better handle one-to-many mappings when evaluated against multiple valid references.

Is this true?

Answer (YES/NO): NO